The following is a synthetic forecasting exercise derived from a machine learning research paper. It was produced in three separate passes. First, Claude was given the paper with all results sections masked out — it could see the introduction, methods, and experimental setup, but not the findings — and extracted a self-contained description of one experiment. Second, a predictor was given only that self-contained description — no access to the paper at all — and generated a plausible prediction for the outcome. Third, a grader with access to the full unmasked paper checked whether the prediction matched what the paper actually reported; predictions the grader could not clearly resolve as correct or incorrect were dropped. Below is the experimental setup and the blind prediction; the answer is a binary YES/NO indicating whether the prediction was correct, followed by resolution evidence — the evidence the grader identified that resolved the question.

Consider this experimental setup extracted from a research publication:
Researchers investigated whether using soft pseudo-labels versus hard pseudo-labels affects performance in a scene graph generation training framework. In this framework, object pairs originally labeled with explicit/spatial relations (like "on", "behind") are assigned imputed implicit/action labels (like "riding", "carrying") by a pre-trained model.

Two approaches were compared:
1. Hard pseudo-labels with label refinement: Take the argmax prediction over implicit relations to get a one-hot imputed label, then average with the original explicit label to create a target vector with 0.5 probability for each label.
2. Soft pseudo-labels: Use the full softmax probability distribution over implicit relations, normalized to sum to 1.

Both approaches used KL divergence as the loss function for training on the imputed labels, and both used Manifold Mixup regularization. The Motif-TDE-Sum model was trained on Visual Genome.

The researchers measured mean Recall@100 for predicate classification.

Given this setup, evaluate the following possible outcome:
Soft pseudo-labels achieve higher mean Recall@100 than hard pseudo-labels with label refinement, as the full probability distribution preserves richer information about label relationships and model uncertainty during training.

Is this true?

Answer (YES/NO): NO